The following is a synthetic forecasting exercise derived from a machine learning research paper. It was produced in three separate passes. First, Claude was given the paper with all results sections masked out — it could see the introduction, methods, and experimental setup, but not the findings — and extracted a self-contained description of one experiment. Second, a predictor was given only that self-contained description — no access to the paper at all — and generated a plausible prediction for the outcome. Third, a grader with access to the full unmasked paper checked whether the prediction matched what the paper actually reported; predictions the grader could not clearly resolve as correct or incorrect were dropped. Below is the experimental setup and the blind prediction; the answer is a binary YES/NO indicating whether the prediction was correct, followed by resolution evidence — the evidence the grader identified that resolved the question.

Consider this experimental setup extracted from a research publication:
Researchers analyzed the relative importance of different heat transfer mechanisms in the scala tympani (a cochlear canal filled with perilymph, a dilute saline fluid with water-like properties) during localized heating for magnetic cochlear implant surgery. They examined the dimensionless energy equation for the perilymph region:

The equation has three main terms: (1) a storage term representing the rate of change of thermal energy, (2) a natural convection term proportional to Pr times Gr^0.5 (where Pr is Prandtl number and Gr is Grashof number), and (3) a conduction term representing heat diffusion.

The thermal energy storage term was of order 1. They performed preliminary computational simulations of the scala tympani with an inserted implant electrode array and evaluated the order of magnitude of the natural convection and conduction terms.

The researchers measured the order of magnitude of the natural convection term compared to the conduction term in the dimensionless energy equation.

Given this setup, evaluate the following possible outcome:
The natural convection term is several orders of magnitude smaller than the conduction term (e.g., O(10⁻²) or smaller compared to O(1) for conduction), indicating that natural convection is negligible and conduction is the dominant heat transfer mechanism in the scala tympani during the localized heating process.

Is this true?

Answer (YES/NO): YES